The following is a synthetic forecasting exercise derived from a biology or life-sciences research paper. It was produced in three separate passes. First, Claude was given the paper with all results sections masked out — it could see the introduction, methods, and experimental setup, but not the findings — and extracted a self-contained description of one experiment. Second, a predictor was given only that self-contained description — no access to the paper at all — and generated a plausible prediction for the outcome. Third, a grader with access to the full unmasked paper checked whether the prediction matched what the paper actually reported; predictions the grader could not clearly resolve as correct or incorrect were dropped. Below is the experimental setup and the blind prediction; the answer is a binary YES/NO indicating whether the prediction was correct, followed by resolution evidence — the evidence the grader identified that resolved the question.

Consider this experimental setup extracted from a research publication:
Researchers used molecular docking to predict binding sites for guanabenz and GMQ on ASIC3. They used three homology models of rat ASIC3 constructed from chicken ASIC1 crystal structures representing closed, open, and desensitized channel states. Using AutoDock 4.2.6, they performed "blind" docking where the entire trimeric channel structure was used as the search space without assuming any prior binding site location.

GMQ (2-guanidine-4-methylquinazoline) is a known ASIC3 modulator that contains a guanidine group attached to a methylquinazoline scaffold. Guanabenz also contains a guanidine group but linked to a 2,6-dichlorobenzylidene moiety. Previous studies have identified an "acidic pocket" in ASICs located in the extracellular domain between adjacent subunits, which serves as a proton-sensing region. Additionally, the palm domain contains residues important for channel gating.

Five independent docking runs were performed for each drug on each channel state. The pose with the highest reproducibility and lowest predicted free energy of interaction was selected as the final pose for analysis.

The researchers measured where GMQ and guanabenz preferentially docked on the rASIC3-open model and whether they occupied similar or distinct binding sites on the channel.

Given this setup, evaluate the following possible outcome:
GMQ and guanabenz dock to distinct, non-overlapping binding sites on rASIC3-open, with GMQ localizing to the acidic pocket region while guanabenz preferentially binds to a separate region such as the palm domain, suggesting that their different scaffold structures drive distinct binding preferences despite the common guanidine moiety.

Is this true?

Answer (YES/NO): NO